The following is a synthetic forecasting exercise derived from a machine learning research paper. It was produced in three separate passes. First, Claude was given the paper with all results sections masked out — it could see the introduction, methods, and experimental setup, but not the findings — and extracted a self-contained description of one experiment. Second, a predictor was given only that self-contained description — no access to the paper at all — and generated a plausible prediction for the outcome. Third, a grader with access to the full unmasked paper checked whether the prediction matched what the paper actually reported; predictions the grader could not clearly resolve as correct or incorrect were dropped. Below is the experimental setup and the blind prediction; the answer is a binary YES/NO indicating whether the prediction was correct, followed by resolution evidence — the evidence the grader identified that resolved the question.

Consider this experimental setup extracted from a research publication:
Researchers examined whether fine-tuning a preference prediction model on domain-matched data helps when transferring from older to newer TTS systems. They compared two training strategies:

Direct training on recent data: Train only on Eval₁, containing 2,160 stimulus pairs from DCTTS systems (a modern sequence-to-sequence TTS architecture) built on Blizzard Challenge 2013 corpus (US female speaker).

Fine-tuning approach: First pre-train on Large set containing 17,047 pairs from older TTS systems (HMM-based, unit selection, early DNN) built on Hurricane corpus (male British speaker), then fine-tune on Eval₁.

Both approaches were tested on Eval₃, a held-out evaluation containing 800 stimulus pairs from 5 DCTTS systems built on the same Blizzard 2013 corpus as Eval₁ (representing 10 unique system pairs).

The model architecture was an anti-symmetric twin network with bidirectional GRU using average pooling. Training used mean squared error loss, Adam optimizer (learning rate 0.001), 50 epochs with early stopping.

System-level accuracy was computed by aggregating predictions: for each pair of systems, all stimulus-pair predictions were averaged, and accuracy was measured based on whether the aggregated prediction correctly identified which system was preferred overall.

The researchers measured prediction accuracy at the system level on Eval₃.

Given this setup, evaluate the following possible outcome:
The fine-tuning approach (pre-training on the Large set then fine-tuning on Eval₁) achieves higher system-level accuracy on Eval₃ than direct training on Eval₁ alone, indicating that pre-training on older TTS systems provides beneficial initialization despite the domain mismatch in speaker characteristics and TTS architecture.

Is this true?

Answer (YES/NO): NO